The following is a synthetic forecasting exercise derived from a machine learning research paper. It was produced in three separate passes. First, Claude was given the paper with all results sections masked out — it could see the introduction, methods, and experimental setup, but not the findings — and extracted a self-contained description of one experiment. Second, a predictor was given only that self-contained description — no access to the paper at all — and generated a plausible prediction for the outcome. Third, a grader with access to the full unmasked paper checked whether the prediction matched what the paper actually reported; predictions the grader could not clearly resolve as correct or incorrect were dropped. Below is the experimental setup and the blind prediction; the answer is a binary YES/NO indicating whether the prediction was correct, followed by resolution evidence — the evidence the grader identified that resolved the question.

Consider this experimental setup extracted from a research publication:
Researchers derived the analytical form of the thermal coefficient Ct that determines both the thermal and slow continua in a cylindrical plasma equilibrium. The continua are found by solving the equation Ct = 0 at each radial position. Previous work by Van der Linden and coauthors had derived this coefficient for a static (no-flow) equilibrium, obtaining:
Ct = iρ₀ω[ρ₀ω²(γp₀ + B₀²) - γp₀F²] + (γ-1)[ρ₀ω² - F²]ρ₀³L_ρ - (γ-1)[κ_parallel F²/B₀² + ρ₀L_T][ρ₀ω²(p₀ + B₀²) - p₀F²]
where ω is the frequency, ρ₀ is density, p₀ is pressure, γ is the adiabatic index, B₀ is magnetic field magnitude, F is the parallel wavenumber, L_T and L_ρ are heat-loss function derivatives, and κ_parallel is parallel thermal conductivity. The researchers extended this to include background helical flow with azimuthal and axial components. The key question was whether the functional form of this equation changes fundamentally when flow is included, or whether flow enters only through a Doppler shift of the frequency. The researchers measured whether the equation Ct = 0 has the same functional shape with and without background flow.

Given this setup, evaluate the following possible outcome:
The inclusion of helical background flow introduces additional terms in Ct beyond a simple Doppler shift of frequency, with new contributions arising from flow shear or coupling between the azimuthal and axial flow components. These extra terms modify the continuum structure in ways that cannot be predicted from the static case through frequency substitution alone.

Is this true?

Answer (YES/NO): NO